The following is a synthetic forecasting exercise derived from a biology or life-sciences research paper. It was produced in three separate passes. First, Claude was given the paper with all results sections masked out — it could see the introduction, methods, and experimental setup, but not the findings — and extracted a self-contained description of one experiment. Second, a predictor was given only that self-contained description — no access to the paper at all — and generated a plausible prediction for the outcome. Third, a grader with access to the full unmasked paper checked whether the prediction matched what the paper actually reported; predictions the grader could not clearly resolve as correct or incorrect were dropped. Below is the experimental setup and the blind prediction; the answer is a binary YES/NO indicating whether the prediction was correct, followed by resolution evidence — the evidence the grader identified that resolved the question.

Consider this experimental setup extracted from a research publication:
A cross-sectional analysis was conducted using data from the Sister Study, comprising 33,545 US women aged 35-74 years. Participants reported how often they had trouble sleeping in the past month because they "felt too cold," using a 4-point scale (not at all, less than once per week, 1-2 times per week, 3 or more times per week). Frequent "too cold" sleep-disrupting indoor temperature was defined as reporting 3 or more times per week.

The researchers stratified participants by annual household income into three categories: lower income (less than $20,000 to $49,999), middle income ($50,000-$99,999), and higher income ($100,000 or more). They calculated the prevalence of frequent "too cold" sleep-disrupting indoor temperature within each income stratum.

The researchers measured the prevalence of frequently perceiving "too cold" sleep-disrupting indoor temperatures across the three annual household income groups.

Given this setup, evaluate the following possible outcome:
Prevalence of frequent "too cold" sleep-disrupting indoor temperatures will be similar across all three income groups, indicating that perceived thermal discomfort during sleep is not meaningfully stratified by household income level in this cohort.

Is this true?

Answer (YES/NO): NO